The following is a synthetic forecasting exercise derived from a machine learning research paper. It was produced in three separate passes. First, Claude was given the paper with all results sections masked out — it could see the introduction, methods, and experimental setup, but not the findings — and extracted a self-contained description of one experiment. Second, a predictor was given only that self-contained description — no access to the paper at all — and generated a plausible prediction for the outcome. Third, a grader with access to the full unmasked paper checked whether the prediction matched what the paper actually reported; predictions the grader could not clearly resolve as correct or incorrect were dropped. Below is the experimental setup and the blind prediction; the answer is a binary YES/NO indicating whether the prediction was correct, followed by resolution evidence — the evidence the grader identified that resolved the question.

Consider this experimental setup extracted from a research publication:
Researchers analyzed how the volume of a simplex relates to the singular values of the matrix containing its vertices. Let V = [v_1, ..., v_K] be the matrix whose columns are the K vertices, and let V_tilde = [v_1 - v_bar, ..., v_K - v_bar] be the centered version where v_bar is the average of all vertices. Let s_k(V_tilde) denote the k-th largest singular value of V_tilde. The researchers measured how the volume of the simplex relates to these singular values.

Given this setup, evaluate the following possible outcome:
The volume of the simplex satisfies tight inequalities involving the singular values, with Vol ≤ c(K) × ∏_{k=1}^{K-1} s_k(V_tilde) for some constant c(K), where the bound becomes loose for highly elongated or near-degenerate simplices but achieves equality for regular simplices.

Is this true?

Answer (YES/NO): NO